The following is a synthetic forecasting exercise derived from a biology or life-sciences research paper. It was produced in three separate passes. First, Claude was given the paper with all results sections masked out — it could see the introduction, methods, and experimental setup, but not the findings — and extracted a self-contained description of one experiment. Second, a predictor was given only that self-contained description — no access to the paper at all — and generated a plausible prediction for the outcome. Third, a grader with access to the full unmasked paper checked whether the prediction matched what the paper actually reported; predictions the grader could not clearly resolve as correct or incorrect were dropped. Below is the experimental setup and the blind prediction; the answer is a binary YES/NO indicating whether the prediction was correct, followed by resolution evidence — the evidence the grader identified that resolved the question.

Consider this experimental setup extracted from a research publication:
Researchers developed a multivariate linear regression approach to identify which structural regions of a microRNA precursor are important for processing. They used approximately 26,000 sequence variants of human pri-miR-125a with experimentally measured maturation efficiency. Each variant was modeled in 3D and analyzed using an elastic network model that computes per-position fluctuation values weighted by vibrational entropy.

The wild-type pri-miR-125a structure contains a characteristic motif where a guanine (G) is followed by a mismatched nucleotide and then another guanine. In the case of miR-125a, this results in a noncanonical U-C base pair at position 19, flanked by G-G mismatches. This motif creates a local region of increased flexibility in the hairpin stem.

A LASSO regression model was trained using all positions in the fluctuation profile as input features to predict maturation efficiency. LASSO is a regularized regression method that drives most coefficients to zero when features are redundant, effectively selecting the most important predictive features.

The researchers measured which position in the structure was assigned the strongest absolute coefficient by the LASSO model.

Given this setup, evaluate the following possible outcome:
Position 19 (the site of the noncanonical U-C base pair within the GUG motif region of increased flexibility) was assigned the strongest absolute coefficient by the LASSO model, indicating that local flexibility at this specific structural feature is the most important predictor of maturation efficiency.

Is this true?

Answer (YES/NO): NO